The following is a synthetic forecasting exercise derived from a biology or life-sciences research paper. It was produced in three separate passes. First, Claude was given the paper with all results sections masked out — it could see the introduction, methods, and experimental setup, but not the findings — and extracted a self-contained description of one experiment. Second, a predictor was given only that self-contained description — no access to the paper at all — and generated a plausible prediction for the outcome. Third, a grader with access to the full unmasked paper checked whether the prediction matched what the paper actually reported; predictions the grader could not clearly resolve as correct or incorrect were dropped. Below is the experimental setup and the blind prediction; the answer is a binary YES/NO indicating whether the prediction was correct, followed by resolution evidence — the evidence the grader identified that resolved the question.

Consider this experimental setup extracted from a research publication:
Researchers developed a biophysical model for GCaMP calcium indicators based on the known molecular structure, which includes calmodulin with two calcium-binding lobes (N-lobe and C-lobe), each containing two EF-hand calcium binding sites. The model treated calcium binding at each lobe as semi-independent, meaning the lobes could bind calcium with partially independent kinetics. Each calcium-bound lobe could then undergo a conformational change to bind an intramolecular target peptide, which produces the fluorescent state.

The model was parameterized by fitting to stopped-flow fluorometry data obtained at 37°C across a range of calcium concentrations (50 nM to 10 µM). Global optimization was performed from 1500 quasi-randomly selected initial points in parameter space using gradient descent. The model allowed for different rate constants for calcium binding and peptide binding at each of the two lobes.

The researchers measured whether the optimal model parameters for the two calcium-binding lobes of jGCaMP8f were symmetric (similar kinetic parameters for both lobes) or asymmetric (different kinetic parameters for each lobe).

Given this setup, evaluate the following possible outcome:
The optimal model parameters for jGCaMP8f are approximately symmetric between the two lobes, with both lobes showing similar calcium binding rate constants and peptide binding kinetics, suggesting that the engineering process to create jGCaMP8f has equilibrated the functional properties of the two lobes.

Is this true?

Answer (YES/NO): NO